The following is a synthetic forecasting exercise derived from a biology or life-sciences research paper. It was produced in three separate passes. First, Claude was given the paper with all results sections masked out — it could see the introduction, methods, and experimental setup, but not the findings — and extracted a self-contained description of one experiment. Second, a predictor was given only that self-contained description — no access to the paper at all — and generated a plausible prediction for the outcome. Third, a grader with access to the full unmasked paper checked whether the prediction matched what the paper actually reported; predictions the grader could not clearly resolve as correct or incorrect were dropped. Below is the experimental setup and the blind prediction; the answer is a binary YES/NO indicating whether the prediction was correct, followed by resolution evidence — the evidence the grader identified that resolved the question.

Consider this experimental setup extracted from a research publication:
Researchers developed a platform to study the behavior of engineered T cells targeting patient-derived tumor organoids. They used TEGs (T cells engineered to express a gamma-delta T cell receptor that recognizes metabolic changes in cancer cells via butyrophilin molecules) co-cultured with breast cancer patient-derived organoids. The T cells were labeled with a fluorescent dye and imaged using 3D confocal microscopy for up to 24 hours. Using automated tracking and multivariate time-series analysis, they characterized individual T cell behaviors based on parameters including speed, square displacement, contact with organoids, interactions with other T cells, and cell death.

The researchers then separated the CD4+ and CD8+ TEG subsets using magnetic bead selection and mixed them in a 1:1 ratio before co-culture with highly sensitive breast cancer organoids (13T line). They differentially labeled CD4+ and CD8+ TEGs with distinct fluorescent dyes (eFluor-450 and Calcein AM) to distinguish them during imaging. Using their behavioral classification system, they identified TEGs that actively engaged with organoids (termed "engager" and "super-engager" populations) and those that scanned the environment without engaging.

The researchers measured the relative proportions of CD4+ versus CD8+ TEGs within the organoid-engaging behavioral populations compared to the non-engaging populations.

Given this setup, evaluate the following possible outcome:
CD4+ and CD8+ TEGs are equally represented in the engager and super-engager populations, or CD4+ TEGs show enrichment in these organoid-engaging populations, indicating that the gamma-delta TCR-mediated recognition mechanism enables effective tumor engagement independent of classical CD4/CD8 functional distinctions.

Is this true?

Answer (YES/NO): NO